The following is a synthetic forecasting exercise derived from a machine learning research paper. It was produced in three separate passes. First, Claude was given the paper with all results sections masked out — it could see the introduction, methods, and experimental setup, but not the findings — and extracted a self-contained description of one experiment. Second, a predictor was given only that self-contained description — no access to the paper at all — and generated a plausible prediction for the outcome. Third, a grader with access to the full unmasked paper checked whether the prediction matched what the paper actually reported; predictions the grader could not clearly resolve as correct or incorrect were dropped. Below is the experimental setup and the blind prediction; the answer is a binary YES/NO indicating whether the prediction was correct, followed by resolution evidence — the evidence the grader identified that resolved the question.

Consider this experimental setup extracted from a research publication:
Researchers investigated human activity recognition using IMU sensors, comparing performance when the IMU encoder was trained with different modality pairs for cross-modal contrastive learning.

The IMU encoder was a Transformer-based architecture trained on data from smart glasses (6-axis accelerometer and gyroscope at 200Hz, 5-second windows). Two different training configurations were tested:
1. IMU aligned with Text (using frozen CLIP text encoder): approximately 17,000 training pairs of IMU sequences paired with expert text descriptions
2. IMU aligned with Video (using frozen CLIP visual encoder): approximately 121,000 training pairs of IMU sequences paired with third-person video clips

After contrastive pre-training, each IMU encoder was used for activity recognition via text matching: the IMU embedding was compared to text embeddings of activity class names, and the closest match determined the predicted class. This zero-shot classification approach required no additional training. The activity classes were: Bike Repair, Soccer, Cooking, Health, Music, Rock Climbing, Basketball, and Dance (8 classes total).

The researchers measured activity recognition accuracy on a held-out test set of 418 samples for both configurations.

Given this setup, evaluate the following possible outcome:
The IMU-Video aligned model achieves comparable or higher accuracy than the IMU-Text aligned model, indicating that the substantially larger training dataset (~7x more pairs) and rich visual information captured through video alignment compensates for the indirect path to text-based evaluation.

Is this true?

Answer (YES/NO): YES